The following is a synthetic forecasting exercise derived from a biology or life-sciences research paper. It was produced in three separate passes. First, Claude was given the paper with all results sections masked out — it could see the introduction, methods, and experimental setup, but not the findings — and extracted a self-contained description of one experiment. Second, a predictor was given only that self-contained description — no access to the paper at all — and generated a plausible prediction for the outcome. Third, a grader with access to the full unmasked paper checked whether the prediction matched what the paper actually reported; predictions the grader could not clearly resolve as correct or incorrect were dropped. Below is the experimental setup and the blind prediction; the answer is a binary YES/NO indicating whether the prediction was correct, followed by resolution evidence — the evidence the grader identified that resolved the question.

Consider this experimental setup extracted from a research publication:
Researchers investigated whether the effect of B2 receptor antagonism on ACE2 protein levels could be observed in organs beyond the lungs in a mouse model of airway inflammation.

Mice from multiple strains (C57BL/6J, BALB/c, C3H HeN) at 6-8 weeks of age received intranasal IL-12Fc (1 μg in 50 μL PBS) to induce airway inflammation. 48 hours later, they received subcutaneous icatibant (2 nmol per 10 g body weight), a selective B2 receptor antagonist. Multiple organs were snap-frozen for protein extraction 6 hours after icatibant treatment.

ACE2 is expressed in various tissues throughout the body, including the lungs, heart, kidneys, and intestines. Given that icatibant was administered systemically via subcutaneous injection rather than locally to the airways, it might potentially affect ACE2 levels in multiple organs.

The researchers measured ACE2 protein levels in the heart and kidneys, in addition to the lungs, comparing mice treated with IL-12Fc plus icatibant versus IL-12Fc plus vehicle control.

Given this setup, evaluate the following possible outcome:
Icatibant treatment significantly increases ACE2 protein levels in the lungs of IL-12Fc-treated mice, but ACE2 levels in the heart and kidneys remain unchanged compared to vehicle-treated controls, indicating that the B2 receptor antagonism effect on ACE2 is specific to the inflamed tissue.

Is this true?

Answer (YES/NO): NO